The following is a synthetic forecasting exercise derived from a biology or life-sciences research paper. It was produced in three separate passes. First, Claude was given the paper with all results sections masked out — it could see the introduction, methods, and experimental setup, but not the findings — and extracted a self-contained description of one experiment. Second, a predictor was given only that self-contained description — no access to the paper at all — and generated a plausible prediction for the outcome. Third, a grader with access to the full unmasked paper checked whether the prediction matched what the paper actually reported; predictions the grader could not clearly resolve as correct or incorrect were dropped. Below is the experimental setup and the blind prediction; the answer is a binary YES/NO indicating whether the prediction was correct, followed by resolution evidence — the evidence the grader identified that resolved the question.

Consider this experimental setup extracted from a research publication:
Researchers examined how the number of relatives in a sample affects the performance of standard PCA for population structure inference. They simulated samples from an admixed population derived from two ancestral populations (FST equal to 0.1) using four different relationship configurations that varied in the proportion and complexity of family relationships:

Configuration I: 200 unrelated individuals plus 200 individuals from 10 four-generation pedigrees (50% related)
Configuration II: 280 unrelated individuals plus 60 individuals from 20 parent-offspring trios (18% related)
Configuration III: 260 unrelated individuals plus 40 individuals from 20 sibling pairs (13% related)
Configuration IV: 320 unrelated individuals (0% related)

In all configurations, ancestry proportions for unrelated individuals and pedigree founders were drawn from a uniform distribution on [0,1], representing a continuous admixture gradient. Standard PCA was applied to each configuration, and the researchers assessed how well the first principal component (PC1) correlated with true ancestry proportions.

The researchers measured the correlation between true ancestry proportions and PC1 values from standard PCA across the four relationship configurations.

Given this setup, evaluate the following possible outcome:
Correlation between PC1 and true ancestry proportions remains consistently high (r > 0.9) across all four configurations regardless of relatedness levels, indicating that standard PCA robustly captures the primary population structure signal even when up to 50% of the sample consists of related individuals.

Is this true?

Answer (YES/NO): NO